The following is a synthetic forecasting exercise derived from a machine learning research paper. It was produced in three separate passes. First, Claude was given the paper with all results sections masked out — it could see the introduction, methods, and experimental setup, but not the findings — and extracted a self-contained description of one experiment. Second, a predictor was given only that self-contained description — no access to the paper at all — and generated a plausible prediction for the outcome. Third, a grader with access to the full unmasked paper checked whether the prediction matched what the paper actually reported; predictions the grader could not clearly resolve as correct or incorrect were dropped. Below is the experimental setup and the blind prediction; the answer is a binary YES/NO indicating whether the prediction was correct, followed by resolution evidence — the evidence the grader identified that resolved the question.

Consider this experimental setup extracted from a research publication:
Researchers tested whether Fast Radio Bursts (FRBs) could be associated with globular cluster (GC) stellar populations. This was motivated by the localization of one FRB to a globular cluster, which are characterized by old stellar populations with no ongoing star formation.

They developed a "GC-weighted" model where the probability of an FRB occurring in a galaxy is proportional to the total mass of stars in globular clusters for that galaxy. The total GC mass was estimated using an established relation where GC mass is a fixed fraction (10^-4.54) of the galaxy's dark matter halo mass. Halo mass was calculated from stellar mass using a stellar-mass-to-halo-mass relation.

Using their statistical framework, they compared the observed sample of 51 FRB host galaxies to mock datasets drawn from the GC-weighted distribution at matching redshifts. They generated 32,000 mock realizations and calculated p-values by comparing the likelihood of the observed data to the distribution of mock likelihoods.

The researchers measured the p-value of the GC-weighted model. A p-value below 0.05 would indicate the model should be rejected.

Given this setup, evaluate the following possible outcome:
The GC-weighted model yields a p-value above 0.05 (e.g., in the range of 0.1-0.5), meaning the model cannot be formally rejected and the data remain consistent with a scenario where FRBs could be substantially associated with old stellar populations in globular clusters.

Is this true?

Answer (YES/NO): NO